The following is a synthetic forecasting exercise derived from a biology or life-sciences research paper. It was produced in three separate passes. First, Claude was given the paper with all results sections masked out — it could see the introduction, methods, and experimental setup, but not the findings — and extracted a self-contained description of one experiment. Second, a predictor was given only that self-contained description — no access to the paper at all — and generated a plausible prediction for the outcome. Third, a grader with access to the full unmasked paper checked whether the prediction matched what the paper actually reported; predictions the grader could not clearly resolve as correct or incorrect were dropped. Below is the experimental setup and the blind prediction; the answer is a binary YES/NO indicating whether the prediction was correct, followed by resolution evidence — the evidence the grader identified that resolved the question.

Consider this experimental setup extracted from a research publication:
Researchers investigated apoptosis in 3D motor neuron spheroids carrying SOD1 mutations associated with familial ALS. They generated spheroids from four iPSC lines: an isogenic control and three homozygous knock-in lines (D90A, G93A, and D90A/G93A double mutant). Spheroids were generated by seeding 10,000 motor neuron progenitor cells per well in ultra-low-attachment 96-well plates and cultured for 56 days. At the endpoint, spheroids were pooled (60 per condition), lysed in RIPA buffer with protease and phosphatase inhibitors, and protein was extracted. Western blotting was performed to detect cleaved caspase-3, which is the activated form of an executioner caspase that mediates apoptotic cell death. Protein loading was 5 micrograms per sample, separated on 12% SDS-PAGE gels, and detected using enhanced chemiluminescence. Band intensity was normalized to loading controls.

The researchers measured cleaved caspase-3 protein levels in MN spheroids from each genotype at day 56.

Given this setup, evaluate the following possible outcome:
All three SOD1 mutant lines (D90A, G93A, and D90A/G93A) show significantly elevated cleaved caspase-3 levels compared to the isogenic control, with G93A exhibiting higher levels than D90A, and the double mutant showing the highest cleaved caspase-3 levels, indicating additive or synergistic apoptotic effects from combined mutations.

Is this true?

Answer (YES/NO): NO